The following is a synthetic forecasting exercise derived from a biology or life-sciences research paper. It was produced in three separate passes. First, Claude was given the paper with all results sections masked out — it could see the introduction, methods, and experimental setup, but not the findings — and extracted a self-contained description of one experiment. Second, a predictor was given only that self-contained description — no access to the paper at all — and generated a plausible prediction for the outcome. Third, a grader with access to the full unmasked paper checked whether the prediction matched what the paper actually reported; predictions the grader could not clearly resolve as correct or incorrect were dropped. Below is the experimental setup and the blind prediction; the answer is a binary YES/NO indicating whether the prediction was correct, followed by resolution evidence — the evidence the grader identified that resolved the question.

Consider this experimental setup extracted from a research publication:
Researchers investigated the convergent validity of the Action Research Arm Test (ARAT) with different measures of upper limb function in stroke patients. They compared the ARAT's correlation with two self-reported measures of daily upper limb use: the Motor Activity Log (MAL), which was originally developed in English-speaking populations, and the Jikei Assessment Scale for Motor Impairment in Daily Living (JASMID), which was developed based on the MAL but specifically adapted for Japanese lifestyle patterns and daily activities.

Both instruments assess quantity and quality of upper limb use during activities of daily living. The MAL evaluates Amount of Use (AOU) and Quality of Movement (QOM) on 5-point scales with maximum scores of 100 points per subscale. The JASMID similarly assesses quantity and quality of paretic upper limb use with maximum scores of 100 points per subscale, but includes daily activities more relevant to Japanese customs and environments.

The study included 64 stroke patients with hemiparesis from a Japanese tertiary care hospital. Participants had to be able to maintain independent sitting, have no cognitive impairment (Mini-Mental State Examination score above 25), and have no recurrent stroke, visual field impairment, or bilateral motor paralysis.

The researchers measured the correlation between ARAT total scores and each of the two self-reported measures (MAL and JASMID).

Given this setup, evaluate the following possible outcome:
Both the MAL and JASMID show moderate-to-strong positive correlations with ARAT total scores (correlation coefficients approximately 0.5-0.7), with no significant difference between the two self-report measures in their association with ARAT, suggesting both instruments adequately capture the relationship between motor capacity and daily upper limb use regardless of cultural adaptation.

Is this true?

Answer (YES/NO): NO